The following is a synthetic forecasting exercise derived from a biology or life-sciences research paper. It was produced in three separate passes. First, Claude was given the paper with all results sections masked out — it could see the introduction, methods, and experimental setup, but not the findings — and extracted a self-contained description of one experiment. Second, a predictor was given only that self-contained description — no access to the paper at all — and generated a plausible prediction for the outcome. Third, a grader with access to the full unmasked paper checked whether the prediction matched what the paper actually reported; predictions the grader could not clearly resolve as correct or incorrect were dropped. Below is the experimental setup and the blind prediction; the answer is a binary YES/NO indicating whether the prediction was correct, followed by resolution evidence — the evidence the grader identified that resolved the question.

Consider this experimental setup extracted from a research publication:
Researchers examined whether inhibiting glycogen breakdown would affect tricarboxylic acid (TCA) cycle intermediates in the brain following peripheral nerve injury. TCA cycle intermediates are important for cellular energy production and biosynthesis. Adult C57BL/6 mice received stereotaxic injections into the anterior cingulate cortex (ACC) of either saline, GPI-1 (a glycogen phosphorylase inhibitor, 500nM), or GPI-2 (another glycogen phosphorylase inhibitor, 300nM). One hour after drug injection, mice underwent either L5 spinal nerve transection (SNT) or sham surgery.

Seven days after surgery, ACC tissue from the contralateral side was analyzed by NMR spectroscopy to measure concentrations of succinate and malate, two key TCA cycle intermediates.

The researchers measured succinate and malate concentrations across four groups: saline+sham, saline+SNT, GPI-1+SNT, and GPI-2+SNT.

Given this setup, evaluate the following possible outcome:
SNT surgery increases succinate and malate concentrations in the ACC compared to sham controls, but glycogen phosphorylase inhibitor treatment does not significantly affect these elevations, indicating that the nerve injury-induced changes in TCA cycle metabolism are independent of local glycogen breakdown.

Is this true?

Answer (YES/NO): NO